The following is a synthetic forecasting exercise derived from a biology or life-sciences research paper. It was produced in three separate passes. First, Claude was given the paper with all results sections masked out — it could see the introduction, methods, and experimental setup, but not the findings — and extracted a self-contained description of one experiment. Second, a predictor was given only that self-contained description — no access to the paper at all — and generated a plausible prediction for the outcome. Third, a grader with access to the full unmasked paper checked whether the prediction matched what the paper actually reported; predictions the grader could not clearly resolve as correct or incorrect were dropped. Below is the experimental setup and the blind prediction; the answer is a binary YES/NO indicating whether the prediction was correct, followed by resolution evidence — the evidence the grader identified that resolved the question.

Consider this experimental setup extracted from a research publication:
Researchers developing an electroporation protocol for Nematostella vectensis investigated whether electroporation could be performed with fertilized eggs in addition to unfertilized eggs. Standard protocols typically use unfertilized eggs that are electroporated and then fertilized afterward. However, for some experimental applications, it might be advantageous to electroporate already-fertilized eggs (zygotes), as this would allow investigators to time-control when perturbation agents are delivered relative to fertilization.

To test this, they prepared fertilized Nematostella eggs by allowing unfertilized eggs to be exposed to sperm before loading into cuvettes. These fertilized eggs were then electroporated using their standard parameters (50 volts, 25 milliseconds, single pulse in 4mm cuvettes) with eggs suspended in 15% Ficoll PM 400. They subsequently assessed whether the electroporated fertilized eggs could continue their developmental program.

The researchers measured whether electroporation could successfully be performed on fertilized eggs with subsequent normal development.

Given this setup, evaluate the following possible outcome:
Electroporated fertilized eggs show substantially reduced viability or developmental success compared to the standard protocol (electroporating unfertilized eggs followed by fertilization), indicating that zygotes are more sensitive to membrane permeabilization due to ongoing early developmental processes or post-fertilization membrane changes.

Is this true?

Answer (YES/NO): NO